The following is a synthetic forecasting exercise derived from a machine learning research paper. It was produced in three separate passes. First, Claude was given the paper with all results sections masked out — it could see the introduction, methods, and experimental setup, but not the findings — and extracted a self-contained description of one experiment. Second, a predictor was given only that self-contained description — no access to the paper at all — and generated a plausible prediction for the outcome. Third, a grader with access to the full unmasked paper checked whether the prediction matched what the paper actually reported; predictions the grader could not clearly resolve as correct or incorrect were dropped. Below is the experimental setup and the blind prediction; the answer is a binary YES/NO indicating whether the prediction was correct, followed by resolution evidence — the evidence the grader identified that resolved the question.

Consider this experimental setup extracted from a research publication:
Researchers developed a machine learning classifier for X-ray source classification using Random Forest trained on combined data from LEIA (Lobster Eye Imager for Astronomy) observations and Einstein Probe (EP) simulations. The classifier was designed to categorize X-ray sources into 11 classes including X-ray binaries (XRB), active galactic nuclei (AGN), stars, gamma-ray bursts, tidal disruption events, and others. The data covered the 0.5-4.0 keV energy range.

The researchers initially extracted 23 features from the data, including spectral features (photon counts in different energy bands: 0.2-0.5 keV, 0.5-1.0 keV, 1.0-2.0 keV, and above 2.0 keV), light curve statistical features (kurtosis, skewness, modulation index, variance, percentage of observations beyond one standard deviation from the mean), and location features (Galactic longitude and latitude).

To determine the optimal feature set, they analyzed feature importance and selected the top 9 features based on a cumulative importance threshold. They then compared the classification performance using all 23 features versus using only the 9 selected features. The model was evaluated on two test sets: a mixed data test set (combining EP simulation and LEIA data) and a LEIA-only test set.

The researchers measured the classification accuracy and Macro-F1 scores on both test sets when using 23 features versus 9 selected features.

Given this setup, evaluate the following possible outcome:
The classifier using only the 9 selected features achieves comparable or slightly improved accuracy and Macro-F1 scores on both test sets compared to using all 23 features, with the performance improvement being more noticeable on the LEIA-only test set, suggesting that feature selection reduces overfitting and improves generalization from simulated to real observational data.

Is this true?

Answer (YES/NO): NO